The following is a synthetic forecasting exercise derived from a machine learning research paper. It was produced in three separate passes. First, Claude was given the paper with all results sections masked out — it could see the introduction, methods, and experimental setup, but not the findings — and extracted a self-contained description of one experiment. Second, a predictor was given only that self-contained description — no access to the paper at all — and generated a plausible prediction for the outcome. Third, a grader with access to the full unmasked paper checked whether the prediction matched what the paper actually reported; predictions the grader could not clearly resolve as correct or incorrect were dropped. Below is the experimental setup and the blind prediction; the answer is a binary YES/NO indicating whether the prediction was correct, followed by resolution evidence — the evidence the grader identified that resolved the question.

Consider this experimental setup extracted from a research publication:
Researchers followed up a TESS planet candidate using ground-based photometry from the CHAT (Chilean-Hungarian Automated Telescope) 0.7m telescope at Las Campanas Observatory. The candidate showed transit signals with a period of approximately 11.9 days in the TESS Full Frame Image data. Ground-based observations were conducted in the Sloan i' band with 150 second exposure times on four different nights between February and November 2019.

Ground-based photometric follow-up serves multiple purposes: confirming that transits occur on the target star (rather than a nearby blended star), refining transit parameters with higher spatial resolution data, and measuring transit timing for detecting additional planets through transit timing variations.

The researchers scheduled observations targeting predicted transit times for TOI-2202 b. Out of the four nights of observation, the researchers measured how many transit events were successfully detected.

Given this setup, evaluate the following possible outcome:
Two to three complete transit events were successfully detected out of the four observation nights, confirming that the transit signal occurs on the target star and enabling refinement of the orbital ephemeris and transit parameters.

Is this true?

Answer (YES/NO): NO